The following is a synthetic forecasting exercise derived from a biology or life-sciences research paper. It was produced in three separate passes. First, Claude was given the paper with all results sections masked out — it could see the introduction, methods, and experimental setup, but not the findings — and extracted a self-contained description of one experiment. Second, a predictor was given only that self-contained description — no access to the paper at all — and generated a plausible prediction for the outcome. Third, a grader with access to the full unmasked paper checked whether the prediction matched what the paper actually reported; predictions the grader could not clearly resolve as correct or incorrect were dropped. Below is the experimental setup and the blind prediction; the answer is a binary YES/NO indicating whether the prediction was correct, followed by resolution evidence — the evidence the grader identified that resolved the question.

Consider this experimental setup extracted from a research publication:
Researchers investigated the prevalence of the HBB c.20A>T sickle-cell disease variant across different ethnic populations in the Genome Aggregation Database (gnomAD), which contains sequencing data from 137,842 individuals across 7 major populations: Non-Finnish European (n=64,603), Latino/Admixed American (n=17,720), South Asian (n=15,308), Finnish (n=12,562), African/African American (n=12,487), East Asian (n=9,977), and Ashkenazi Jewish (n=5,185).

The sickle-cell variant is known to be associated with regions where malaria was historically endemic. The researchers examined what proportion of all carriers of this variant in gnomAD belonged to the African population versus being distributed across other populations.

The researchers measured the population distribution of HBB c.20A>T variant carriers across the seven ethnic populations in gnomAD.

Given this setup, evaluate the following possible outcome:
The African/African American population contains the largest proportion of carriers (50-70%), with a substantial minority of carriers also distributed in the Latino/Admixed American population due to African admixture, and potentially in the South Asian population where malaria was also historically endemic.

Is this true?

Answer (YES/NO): NO